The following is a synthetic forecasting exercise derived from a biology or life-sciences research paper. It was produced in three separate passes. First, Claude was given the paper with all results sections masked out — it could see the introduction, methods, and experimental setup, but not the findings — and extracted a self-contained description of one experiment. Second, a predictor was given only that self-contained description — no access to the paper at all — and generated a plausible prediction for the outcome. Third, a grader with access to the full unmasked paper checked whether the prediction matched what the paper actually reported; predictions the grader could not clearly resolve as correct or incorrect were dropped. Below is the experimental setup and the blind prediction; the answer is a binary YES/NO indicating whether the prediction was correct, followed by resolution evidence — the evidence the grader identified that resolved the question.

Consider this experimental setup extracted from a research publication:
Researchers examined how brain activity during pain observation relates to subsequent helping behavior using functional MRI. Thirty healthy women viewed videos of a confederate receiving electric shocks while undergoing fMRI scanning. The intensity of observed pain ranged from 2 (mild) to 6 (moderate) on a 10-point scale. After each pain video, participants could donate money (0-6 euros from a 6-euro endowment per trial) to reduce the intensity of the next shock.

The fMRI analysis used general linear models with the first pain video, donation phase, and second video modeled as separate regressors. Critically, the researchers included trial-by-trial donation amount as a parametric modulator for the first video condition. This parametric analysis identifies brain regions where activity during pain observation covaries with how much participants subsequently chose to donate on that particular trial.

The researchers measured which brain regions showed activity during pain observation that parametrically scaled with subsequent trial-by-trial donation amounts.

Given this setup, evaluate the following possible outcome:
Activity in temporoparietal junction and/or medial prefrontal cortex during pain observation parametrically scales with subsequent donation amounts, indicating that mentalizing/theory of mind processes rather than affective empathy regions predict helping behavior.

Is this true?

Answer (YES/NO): NO